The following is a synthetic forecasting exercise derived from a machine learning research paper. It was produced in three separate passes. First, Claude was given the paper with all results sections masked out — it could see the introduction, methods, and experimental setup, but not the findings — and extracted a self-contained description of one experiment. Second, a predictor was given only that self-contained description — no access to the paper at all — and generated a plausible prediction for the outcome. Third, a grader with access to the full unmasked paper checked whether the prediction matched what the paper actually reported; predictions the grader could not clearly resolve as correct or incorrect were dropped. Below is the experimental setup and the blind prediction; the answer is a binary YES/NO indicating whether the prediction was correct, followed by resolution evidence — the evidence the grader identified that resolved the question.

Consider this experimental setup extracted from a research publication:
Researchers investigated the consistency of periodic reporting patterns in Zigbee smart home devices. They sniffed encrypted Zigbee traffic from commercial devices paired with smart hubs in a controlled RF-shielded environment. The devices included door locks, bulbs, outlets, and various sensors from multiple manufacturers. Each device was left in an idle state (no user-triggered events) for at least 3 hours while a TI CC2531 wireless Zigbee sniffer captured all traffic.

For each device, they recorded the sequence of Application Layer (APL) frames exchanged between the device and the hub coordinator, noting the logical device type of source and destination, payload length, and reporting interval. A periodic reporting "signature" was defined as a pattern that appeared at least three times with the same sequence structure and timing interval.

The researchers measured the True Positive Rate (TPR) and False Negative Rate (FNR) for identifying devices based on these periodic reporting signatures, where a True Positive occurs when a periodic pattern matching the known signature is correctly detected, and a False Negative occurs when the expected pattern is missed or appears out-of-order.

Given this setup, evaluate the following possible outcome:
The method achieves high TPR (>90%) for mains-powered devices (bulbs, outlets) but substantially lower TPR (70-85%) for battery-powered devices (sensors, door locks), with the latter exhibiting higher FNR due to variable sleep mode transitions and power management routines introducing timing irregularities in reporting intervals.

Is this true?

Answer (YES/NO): NO